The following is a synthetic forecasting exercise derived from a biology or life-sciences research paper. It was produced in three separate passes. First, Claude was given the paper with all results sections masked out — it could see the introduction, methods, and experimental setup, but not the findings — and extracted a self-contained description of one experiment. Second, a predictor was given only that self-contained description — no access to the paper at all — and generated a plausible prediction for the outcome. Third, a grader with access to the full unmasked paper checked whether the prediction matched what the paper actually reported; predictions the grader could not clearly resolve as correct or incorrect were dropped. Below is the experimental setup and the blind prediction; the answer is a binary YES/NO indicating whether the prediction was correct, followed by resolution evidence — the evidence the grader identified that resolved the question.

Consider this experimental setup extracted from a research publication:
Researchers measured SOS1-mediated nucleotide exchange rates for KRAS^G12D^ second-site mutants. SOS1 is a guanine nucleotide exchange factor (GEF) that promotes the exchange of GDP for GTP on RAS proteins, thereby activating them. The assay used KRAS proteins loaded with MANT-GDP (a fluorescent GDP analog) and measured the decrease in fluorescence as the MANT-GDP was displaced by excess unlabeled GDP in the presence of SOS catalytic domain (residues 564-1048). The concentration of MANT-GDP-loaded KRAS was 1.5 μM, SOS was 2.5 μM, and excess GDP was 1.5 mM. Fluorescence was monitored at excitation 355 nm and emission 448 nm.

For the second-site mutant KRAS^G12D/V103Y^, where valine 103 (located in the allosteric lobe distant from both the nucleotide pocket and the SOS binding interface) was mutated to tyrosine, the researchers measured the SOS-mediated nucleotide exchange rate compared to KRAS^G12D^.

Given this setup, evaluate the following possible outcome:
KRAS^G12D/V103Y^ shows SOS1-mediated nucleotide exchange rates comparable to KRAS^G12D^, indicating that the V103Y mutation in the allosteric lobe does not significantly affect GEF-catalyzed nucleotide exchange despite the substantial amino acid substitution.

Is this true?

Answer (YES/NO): NO